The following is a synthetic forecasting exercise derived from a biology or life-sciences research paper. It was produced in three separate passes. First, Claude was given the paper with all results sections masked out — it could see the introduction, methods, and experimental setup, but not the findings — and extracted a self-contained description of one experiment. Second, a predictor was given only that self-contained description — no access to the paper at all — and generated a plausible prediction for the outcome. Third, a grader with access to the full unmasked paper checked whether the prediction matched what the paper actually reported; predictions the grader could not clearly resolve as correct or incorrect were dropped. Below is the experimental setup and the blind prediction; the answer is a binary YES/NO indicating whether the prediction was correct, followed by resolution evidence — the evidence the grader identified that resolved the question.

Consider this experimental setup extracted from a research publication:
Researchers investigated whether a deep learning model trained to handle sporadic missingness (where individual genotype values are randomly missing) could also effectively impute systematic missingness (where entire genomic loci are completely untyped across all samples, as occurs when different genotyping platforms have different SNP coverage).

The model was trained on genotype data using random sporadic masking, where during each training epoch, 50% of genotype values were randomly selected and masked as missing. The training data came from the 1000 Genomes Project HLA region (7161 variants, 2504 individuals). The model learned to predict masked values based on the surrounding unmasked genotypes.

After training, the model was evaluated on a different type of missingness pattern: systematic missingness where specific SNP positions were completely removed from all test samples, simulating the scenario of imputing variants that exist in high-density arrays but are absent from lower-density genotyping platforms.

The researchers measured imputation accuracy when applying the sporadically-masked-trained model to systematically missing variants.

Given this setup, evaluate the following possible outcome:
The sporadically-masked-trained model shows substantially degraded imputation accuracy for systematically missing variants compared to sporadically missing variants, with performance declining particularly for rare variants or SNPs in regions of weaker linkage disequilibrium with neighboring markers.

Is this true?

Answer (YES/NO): NO